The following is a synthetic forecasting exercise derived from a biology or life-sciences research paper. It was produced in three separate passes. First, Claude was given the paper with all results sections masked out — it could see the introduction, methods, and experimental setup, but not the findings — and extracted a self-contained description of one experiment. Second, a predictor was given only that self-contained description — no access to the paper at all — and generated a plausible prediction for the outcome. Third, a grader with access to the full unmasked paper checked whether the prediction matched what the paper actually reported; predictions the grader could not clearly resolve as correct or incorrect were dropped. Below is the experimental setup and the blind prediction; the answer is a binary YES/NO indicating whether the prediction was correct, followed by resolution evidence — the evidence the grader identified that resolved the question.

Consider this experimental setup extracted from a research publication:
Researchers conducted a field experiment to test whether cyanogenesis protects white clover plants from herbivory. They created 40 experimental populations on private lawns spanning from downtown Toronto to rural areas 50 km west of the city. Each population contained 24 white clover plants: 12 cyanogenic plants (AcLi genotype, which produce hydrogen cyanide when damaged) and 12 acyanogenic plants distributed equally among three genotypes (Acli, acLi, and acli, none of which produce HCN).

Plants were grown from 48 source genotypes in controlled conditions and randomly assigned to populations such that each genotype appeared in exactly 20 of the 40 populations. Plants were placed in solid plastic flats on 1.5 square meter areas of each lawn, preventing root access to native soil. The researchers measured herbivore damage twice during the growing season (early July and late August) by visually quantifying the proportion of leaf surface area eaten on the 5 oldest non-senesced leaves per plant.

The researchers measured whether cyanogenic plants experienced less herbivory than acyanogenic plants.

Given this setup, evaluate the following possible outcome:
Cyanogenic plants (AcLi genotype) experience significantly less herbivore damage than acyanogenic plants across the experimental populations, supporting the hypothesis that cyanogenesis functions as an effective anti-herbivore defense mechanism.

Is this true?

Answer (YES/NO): YES